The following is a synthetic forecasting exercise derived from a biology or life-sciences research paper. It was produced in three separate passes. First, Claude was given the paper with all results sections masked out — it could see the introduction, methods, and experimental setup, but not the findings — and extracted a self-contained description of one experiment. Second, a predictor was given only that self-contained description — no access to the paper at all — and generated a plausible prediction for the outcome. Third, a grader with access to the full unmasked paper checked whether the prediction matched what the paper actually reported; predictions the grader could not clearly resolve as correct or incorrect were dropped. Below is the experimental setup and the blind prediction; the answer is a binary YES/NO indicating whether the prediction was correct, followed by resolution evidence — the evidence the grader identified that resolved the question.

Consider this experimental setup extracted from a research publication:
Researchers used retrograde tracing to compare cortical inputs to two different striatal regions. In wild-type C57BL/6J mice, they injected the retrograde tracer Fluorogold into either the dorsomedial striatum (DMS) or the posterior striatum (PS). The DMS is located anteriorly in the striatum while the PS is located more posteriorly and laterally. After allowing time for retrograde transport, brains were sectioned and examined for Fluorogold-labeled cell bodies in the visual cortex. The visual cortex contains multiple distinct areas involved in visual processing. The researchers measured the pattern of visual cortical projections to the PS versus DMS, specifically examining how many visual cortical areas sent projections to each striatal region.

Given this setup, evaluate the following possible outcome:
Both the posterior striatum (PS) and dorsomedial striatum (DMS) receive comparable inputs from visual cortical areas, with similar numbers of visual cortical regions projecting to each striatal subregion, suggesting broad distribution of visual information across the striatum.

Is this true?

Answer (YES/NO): NO